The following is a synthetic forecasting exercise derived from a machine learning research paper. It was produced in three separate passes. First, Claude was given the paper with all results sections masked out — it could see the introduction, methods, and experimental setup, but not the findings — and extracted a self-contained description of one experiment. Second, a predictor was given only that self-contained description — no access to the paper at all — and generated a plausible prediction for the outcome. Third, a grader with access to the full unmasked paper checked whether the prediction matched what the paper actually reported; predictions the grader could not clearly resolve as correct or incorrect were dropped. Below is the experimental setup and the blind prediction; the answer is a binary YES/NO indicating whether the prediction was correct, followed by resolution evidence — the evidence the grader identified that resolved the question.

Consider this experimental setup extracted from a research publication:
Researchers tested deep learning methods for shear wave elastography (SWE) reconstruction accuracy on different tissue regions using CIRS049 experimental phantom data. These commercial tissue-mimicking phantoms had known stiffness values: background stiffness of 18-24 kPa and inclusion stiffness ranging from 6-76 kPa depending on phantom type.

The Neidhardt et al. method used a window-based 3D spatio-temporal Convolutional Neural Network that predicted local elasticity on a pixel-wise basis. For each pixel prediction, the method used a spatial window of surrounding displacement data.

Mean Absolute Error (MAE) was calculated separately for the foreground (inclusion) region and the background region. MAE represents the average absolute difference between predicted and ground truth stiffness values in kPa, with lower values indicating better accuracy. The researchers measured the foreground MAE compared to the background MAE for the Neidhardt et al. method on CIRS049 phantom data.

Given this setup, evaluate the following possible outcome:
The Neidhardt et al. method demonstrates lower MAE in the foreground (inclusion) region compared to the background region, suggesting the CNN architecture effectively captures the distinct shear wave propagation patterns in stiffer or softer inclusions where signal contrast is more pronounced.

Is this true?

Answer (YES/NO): NO